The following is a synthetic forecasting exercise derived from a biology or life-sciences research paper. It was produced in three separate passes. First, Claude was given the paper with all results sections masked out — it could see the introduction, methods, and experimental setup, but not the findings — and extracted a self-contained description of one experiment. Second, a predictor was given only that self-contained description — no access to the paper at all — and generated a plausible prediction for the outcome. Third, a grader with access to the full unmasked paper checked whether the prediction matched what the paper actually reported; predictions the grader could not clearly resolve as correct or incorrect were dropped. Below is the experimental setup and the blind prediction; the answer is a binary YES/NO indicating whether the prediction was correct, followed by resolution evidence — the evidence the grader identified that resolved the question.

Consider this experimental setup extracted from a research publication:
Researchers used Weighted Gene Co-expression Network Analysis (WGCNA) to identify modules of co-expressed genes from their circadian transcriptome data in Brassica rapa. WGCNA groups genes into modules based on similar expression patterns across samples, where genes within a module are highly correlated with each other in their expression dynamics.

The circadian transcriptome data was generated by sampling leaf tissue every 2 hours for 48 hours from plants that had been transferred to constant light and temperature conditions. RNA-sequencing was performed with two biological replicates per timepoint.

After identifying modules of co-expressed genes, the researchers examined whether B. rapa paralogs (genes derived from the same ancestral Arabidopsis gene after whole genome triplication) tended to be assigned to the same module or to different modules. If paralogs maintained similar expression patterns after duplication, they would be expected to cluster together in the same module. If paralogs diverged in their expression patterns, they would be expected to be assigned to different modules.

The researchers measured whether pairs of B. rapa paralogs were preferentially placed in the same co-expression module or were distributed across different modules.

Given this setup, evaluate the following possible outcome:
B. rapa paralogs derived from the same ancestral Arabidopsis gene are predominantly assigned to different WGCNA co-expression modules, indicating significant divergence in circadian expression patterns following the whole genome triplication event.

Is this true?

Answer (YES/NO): NO